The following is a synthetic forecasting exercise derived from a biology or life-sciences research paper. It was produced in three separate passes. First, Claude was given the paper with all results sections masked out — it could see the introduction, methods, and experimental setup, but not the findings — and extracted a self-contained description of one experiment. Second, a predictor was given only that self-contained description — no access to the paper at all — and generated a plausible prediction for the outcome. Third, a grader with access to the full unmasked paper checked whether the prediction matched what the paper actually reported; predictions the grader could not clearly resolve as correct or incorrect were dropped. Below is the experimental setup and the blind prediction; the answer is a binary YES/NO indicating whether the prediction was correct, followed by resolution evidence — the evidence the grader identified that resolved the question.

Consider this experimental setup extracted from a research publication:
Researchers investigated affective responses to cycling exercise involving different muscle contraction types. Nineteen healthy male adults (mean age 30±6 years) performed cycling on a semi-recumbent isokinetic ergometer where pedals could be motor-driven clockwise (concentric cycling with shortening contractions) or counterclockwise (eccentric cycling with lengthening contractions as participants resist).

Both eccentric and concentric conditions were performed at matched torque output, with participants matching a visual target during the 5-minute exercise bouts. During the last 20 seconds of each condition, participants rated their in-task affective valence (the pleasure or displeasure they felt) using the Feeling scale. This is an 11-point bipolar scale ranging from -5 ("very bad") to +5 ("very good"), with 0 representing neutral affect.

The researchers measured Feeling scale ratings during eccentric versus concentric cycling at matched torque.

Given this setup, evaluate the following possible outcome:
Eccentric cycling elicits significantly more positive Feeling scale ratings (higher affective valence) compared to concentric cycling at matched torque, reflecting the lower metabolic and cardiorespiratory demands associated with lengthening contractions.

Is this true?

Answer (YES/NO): NO